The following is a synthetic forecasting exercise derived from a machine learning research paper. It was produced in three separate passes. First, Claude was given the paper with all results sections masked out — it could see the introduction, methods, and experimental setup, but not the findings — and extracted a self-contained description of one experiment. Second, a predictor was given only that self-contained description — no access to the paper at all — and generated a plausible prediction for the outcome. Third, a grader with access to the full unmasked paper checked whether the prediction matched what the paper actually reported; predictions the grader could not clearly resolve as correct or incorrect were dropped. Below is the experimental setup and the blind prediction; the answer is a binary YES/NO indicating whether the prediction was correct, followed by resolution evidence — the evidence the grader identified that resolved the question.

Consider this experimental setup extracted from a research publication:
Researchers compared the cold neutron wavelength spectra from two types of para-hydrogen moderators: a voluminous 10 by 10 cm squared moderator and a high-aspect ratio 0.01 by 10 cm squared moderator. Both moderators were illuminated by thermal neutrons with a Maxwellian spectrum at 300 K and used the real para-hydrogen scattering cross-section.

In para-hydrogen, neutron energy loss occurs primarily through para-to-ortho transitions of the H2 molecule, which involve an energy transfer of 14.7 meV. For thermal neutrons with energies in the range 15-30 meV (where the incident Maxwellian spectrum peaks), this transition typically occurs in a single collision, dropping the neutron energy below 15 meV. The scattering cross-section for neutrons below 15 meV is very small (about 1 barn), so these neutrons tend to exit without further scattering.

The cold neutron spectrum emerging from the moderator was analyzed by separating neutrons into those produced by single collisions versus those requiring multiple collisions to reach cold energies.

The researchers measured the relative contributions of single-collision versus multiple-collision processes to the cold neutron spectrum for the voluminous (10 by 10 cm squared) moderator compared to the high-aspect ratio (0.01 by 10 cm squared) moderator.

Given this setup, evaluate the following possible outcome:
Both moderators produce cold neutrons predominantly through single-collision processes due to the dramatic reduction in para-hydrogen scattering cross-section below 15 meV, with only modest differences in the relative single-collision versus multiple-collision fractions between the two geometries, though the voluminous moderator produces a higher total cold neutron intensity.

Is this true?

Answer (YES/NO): NO